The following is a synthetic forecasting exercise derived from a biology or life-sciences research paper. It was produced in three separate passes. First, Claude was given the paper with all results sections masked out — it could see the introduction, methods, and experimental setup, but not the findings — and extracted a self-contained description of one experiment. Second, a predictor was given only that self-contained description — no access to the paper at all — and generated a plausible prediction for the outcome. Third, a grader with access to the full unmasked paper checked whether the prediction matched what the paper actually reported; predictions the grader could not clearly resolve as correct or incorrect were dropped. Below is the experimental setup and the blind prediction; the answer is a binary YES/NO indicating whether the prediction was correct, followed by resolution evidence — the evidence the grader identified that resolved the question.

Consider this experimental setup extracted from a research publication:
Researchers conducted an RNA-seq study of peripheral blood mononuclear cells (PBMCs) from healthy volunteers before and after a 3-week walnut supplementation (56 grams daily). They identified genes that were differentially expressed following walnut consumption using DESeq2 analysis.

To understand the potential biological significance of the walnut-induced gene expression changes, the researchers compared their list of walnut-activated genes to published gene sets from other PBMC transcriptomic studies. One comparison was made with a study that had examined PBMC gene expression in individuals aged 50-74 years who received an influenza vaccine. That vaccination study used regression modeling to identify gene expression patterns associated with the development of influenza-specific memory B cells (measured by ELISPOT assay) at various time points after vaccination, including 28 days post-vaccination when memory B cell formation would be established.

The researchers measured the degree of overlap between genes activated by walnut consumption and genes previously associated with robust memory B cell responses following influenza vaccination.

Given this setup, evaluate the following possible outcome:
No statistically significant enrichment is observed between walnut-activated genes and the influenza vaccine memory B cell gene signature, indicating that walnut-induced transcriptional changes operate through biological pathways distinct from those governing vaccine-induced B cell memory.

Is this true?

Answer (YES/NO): NO